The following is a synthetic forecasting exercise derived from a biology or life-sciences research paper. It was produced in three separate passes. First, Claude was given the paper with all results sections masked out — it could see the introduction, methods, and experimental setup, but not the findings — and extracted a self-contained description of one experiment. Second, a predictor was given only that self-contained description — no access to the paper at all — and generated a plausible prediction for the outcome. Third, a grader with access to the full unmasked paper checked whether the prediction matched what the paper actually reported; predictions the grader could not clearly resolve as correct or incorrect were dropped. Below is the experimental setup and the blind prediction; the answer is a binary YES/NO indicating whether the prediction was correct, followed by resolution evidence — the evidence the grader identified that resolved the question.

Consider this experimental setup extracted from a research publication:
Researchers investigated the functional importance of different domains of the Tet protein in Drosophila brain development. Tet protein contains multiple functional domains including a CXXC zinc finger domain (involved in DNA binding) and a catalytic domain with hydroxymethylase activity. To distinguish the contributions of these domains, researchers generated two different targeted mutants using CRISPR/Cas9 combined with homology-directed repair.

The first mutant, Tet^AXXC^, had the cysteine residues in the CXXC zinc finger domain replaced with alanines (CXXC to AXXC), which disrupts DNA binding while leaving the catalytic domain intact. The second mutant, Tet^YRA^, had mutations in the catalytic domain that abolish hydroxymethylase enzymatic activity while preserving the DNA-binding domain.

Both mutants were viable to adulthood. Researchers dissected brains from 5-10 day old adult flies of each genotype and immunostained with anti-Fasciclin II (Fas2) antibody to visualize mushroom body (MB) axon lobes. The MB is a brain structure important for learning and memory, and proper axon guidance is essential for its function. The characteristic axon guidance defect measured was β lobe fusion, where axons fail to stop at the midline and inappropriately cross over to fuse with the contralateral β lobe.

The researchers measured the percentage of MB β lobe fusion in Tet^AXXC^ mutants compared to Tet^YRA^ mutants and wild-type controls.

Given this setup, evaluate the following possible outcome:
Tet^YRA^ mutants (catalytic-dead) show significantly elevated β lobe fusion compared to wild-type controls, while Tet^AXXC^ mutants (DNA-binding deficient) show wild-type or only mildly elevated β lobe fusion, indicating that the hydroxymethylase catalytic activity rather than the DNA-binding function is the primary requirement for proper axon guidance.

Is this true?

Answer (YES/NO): NO